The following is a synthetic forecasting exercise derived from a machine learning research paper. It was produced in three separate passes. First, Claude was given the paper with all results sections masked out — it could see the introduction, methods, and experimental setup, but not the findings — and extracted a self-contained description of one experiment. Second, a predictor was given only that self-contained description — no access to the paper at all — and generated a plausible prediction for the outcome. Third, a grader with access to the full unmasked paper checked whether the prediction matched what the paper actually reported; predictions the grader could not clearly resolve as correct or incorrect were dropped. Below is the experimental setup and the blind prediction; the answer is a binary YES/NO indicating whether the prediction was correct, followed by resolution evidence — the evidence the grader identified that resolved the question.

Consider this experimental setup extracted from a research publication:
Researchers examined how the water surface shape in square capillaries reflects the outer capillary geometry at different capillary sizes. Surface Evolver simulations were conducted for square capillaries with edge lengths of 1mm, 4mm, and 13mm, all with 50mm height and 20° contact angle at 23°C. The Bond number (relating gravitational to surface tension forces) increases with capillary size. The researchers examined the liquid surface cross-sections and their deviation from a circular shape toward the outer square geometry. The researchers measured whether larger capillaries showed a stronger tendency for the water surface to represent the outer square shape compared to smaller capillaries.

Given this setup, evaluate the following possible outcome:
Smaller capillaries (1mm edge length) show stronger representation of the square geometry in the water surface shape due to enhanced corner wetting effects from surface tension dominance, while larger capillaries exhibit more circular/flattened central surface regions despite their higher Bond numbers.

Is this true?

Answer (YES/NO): NO